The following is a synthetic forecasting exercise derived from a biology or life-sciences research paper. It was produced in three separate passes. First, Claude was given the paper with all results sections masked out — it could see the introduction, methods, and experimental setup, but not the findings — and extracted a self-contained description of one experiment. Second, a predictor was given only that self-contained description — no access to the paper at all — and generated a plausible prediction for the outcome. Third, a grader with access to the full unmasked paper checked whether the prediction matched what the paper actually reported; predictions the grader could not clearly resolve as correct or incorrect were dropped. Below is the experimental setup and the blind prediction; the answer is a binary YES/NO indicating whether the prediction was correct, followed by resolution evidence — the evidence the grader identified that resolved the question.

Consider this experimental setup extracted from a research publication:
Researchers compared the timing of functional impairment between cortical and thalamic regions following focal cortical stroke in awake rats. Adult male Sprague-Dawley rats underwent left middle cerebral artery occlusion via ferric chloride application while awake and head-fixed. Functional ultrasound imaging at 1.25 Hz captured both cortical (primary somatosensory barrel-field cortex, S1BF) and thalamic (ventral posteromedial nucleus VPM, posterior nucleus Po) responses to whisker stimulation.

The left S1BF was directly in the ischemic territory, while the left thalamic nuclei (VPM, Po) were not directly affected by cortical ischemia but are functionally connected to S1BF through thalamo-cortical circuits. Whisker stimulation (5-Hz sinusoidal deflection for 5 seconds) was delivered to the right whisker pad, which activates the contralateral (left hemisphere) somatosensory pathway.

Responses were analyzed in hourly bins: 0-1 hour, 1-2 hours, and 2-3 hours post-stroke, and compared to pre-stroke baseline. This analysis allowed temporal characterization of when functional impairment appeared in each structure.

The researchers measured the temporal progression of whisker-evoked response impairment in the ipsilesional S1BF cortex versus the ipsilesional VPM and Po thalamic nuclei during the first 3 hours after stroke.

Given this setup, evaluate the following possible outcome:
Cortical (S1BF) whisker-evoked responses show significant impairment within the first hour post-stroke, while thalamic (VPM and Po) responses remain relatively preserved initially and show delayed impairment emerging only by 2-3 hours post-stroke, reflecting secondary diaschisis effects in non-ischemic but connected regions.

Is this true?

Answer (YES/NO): NO